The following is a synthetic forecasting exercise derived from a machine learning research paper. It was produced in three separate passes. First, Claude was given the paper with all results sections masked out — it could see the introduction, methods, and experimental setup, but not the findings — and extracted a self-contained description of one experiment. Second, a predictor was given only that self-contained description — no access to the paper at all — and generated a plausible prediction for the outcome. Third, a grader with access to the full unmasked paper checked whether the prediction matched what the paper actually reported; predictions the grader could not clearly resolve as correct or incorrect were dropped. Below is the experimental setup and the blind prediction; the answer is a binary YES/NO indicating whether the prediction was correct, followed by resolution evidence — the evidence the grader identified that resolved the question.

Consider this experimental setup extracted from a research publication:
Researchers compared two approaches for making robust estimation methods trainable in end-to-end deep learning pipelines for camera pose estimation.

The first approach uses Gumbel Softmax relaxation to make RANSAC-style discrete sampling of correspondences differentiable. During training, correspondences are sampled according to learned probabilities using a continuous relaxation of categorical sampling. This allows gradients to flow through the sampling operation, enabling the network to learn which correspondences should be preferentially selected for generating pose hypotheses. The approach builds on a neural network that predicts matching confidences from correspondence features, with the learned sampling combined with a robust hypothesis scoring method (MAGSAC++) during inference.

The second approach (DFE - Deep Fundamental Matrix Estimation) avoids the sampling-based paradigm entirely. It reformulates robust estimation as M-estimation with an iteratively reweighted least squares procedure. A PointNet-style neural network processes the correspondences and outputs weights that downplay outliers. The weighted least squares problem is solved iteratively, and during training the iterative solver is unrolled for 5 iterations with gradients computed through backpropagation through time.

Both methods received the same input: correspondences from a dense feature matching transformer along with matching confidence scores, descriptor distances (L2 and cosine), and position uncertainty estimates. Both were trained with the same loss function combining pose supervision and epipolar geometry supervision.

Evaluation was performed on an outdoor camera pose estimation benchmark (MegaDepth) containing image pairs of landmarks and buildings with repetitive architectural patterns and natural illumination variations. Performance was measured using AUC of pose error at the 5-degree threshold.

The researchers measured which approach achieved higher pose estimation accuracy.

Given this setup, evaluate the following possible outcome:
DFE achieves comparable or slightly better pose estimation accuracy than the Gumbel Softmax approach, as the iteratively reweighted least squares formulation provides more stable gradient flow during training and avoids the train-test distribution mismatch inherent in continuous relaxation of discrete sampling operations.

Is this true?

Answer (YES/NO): NO